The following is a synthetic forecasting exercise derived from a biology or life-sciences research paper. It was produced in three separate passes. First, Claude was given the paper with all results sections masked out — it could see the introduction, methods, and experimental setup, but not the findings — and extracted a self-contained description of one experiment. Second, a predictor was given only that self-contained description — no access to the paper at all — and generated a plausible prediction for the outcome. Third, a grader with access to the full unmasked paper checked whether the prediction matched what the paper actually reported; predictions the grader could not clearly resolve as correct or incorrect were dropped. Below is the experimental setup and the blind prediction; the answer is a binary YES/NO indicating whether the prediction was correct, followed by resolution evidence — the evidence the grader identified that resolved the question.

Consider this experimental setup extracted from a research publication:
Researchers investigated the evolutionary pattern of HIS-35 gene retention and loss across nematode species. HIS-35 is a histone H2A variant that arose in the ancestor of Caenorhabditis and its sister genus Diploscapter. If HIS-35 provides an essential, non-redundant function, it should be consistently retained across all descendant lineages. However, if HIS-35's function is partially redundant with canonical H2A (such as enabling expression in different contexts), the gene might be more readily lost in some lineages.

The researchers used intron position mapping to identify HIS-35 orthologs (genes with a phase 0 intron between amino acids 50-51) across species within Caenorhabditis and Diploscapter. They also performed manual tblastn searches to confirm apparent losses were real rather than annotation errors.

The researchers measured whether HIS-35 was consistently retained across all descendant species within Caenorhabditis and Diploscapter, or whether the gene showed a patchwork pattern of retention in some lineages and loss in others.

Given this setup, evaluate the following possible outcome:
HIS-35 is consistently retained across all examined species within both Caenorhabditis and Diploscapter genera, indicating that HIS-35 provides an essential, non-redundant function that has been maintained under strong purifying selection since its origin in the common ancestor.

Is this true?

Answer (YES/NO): NO